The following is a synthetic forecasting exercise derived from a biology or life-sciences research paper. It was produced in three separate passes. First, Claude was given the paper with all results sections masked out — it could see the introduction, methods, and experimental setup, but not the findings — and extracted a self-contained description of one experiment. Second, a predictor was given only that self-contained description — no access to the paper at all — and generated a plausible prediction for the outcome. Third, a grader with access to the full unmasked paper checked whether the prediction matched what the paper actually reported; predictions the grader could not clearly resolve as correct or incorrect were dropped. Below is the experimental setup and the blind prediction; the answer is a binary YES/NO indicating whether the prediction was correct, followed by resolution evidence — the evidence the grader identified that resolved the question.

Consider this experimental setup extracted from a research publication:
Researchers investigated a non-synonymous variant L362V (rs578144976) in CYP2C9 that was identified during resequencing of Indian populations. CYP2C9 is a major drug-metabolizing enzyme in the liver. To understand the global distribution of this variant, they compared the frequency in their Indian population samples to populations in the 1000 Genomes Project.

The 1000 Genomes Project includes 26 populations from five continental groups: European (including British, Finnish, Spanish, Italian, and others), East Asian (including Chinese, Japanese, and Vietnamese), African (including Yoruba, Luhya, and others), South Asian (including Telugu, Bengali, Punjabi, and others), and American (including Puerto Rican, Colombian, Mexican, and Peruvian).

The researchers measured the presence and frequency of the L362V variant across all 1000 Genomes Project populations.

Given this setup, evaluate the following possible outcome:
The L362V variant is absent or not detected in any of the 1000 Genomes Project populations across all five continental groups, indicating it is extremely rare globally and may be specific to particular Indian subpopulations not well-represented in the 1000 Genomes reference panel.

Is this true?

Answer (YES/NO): NO